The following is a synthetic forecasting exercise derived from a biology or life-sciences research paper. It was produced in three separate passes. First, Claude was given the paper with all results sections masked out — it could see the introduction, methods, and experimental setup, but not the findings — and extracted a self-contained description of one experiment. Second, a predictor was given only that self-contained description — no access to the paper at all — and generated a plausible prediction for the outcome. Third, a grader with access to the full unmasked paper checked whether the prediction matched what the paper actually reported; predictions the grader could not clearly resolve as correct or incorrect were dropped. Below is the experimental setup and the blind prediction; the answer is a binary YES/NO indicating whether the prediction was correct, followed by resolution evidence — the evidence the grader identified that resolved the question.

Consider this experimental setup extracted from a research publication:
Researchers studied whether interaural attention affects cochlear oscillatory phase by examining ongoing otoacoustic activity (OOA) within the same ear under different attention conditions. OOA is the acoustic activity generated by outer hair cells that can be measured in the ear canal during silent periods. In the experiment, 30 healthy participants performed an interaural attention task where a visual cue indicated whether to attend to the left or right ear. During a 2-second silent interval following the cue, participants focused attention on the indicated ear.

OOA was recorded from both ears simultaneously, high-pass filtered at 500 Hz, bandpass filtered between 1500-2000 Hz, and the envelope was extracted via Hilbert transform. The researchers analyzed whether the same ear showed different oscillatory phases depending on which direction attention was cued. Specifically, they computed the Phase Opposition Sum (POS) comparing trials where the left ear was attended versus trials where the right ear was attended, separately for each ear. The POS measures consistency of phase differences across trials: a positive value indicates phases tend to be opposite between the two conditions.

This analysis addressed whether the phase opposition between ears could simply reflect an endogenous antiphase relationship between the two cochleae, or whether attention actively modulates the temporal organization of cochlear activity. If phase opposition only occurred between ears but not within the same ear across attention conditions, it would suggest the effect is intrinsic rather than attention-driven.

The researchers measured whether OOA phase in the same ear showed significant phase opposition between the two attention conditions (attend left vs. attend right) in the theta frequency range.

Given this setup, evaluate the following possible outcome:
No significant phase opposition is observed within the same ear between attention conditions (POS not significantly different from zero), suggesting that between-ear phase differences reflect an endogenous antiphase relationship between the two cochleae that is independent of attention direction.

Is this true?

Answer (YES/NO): NO